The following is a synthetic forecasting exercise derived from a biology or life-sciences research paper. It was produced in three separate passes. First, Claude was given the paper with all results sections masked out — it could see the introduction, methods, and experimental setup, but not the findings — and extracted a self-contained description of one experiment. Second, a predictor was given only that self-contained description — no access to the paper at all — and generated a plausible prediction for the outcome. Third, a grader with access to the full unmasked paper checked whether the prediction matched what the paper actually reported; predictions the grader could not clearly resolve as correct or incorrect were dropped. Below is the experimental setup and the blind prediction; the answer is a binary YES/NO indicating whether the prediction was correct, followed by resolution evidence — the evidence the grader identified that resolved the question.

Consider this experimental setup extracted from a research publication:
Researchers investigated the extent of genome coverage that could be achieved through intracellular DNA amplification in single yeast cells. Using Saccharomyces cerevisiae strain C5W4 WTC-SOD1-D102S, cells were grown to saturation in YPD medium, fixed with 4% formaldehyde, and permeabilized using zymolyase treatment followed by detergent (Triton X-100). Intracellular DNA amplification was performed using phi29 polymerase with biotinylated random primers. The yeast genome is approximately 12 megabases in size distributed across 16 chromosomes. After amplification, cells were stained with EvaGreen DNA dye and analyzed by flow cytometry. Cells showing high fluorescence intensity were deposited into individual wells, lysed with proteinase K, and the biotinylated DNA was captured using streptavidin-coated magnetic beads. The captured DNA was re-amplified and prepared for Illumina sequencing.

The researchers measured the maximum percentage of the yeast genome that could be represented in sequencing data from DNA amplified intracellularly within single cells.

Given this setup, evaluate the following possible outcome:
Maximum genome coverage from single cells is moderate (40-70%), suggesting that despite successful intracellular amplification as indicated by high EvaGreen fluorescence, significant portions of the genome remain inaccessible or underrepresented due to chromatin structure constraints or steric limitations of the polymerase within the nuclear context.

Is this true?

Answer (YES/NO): NO